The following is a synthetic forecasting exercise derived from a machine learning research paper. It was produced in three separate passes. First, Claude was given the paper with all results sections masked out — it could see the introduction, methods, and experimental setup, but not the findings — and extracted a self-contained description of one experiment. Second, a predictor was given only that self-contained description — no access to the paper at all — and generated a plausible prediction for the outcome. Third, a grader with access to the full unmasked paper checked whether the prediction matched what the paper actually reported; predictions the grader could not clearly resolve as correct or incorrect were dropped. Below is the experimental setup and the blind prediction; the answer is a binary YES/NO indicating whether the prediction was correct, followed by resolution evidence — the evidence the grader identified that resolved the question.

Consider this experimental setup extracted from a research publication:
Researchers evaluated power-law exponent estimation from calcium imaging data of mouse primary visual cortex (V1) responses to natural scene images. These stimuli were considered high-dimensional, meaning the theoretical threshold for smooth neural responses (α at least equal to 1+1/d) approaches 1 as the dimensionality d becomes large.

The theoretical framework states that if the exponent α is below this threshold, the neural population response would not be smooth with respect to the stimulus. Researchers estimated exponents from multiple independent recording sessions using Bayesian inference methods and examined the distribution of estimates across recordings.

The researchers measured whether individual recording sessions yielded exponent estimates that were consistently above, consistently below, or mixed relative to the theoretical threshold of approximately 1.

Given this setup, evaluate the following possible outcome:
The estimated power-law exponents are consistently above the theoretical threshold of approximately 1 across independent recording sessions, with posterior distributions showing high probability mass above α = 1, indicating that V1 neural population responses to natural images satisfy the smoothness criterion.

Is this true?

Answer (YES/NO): NO